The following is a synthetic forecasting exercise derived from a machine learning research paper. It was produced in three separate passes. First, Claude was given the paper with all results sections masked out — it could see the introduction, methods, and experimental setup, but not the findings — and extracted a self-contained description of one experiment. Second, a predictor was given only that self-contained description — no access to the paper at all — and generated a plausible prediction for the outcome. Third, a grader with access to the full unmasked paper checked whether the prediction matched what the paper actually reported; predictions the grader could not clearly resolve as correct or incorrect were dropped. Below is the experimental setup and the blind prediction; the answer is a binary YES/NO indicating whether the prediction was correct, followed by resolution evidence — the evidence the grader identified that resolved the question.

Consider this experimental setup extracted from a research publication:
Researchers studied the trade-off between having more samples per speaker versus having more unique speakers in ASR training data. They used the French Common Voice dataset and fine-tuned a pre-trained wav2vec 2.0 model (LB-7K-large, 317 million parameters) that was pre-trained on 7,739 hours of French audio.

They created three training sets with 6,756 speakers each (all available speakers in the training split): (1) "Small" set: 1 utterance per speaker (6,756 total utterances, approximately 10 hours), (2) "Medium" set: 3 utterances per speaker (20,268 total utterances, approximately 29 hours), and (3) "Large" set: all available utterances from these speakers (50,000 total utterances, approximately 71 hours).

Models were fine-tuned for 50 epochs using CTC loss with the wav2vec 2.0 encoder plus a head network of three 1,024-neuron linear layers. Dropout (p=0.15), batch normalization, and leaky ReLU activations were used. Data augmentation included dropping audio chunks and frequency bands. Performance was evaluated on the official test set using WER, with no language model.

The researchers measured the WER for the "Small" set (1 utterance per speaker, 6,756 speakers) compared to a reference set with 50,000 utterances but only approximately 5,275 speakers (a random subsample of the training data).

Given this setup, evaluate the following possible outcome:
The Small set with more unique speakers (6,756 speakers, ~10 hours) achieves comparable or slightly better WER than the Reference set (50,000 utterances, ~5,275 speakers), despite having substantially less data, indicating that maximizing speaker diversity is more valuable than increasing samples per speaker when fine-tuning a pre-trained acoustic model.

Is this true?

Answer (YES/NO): YES